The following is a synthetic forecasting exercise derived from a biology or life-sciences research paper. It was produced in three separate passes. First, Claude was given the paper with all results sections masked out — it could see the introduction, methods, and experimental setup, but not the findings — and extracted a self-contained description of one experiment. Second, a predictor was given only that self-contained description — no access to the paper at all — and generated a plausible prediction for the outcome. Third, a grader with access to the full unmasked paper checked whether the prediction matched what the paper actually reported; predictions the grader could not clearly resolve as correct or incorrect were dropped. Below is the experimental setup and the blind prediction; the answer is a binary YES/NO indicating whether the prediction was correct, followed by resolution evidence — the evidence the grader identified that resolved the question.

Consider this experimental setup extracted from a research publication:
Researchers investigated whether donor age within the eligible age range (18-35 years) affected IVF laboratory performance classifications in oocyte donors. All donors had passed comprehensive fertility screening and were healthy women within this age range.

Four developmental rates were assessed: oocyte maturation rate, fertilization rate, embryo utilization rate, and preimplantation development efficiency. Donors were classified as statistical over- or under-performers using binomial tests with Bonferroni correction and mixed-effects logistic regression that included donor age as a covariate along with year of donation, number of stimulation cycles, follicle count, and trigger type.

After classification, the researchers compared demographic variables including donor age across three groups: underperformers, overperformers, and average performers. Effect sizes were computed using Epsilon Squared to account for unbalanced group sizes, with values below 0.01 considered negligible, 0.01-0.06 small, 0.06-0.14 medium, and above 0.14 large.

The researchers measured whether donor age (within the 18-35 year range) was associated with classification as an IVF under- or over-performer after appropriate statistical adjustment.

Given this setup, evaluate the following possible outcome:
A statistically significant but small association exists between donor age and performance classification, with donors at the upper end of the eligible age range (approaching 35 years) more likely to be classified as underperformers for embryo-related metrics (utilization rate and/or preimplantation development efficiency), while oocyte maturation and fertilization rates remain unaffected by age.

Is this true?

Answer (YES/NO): NO